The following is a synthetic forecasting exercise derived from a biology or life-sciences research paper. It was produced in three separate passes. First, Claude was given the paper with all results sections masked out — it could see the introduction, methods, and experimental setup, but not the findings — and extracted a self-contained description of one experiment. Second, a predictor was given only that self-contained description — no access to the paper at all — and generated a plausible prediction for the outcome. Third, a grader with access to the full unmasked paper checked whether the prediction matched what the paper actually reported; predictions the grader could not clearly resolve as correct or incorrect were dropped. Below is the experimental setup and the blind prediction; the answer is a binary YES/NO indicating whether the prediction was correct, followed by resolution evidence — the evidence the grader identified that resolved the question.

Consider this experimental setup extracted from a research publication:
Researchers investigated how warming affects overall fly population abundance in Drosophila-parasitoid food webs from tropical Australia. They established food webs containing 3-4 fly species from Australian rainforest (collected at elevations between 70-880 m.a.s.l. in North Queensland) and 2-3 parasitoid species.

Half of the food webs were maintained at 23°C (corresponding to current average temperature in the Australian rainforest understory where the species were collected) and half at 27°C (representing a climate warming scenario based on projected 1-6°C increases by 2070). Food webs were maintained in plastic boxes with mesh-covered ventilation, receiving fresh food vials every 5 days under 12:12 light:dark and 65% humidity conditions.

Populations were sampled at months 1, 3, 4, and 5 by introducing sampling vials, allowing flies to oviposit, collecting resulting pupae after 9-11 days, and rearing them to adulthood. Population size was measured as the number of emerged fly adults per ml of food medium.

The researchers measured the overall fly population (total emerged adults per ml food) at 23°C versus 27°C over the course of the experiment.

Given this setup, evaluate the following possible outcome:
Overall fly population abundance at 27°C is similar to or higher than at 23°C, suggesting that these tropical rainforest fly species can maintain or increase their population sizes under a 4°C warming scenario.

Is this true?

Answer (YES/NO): YES